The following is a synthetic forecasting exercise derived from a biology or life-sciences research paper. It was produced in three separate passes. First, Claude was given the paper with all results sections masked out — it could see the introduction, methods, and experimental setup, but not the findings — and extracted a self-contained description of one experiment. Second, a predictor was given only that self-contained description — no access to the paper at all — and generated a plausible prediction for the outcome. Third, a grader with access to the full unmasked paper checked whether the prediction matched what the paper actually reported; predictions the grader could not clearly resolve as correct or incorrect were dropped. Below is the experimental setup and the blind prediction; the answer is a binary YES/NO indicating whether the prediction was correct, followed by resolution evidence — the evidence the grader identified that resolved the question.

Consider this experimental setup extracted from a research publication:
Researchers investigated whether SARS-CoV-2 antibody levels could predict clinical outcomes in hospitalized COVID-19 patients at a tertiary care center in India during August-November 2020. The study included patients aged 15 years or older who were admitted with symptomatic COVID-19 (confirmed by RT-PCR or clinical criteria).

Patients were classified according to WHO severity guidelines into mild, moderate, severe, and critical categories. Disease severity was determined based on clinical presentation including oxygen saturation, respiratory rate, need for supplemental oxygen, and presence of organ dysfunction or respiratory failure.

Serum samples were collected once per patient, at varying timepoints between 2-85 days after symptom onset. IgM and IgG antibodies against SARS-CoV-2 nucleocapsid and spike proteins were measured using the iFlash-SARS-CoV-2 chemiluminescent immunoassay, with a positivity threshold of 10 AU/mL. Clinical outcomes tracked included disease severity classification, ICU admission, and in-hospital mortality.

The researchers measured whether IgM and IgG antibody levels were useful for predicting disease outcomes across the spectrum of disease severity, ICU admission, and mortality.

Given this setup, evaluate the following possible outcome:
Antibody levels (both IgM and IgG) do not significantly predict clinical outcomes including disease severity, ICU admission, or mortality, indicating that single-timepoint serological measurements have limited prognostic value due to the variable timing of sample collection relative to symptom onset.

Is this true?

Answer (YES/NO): YES